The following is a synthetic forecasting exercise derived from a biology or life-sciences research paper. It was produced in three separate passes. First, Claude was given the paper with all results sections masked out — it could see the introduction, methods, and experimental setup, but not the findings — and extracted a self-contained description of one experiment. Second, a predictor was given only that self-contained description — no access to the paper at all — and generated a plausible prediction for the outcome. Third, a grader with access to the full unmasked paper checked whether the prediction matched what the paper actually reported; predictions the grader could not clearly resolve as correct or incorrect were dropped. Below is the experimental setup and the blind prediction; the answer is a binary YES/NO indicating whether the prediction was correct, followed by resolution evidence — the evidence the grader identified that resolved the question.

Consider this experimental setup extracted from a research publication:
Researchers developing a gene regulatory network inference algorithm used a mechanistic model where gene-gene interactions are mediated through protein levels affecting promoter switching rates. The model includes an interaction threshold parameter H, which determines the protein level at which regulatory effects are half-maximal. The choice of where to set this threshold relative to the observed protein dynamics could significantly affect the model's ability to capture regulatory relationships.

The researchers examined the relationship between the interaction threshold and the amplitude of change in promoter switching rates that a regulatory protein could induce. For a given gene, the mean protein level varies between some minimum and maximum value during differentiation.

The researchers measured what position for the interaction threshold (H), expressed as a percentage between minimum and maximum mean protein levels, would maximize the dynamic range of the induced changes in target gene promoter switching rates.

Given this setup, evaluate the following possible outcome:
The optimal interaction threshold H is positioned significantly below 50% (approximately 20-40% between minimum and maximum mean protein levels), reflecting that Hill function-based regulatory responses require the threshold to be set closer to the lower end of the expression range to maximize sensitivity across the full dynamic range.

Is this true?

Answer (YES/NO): YES